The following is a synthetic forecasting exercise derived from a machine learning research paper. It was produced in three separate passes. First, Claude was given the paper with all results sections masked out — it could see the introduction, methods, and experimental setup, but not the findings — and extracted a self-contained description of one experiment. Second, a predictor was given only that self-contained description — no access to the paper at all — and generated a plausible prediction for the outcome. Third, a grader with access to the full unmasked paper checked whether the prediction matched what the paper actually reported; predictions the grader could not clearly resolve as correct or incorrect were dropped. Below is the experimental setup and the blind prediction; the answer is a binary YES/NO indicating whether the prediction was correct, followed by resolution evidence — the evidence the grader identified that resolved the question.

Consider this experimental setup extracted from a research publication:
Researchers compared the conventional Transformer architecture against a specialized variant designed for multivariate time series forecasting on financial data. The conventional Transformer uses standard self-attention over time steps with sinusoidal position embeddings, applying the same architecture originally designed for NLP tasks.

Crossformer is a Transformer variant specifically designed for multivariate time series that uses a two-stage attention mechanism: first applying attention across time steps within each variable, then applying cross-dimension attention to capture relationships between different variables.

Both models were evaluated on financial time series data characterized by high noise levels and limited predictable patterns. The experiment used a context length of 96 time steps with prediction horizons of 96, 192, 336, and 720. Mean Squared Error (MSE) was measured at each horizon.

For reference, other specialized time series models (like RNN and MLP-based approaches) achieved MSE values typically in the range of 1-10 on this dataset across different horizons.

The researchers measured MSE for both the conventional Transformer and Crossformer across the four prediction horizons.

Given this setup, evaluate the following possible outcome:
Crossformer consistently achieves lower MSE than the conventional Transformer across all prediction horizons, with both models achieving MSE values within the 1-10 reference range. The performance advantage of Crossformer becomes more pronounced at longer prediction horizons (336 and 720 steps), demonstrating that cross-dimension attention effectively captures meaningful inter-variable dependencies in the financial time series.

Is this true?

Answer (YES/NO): NO